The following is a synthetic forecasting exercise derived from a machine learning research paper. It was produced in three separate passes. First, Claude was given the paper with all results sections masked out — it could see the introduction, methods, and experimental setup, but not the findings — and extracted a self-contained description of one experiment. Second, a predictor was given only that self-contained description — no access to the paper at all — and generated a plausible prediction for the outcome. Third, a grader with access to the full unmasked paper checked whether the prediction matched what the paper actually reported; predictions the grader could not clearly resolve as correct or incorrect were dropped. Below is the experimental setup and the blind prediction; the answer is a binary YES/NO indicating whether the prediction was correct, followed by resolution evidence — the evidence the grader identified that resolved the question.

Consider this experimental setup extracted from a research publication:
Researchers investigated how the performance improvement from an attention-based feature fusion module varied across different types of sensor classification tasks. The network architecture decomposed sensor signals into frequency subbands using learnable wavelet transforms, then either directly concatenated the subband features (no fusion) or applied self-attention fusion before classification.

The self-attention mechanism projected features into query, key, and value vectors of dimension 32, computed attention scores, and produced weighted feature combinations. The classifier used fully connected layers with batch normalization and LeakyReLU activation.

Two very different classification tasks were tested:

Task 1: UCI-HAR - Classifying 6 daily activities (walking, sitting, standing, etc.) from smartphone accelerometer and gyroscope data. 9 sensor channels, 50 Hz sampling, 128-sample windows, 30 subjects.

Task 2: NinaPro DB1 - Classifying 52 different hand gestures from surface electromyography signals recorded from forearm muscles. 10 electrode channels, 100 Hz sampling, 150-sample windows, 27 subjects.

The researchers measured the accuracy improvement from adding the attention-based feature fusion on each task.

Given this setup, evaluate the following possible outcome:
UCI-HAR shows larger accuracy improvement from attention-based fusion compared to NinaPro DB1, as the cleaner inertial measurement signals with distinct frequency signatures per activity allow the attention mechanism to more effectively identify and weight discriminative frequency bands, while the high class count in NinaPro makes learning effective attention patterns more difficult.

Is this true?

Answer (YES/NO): YES